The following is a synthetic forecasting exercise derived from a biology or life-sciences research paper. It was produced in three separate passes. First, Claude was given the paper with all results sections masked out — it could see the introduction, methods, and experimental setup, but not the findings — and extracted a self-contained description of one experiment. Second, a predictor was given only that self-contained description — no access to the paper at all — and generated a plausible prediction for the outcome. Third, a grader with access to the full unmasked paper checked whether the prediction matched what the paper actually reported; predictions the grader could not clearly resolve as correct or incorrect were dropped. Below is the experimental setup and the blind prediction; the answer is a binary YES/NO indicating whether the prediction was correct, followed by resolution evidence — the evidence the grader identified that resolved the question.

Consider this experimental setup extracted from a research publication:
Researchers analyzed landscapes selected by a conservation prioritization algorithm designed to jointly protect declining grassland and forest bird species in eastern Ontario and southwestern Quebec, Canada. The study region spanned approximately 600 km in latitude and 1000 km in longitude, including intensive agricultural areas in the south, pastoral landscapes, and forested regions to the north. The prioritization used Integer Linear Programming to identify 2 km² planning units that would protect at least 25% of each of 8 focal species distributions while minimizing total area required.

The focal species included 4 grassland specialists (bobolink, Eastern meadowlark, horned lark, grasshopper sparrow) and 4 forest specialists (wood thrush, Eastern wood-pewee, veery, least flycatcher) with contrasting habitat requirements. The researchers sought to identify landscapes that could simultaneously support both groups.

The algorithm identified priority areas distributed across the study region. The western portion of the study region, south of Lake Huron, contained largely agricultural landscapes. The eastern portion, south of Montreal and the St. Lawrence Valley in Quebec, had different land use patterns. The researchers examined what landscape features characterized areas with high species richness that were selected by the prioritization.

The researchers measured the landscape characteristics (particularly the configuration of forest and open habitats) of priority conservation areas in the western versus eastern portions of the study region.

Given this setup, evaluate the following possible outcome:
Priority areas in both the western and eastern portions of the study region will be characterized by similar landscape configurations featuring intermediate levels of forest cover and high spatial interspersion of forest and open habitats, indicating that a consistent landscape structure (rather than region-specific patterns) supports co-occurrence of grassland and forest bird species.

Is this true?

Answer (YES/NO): NO